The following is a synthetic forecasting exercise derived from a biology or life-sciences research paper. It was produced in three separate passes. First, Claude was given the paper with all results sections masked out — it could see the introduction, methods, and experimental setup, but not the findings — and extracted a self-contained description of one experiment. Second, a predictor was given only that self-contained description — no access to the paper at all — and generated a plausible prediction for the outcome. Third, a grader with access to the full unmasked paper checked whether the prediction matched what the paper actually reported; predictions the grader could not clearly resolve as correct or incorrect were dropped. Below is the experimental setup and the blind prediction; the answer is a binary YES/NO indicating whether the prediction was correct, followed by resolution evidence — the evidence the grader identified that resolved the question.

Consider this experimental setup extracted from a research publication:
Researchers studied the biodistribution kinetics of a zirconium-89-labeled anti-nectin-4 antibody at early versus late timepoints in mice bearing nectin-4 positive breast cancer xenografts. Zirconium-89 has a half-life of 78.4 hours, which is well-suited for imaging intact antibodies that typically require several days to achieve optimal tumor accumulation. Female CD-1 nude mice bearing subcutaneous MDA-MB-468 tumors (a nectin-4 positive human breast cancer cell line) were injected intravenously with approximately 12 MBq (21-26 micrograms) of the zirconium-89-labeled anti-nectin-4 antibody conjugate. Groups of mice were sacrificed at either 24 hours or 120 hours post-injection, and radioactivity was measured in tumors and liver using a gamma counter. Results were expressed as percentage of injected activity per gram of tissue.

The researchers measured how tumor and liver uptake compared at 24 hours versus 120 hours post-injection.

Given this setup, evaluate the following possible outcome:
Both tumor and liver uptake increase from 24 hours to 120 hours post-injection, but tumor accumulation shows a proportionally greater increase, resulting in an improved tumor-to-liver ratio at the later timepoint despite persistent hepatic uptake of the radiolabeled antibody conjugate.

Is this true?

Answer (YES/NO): NO